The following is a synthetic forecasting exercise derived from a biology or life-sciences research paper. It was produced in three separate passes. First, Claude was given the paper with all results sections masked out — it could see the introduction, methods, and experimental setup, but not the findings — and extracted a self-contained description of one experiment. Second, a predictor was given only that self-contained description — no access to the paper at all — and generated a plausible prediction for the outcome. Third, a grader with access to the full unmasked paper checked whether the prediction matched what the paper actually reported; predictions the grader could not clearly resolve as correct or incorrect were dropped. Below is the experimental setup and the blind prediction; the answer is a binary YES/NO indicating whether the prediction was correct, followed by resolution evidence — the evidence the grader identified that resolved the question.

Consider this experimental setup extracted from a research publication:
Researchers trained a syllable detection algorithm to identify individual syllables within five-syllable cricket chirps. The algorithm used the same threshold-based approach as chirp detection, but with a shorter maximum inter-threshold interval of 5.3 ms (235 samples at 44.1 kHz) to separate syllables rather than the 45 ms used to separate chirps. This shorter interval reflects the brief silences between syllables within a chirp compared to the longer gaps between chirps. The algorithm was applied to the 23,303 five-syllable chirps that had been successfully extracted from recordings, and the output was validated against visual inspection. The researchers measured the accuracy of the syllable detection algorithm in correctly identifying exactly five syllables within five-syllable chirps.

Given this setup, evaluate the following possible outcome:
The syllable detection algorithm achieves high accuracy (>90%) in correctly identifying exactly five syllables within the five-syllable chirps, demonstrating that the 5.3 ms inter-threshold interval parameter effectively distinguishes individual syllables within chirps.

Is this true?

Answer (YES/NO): YES